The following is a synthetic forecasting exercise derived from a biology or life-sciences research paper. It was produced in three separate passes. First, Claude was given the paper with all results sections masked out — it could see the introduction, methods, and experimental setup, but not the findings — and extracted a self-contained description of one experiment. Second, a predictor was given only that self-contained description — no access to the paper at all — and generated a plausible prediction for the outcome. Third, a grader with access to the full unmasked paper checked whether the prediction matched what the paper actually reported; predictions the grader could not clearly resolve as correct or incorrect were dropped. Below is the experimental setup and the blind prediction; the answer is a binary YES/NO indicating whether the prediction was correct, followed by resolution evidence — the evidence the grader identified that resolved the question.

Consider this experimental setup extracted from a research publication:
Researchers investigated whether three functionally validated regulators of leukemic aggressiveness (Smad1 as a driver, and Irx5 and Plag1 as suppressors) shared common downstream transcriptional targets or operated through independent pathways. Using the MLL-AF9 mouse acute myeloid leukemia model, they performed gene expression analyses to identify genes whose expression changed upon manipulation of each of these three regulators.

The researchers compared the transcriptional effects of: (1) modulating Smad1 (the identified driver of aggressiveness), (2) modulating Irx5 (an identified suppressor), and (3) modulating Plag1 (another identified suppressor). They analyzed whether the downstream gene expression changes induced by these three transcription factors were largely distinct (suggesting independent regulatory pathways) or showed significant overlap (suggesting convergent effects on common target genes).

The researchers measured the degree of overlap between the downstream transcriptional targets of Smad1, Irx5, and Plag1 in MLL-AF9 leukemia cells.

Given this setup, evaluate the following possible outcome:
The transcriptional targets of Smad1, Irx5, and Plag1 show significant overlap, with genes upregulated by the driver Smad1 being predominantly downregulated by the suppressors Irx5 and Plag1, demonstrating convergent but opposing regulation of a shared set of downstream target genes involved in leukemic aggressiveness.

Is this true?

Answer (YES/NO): YES